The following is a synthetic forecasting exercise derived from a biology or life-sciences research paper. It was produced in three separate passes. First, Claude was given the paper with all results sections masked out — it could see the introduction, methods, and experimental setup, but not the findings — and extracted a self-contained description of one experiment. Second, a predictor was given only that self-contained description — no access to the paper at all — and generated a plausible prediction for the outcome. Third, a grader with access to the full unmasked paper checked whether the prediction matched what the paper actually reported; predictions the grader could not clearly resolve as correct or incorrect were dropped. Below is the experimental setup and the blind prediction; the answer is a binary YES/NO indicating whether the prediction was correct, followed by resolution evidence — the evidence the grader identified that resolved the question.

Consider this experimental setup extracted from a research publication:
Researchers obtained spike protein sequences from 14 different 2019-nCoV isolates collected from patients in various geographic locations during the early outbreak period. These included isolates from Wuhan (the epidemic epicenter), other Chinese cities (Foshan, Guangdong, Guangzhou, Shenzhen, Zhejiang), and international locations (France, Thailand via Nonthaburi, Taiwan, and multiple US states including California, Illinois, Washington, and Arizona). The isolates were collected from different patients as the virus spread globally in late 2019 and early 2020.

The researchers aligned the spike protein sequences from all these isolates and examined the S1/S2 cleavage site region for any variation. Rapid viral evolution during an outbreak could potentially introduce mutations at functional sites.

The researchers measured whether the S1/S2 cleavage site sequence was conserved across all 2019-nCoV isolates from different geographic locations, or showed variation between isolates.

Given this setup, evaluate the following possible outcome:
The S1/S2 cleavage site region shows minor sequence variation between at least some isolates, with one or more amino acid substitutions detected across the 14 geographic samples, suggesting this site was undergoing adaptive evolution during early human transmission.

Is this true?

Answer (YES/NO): NO